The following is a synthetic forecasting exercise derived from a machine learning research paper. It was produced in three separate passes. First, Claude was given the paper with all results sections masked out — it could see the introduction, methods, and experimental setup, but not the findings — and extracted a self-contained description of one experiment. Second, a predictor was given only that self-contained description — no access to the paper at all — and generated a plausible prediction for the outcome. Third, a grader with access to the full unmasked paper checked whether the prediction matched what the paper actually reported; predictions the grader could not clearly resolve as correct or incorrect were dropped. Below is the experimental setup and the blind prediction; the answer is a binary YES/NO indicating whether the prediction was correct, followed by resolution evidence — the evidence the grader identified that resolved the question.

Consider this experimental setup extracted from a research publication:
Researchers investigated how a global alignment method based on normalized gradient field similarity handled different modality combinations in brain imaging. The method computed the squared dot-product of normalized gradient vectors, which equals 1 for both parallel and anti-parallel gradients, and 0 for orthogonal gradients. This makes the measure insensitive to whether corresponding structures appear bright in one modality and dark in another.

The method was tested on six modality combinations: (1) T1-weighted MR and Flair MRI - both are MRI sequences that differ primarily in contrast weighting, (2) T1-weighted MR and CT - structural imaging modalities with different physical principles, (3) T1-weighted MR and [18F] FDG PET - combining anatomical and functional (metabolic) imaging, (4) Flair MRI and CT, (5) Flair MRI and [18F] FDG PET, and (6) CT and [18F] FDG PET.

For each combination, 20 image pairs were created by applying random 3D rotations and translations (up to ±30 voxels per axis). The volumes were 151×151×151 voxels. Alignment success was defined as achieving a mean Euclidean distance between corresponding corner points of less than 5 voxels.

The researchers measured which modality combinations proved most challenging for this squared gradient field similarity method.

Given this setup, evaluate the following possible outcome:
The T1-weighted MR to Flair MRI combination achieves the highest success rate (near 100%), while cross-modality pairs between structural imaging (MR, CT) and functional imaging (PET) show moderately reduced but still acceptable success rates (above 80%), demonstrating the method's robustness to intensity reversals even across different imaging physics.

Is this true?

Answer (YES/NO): YES